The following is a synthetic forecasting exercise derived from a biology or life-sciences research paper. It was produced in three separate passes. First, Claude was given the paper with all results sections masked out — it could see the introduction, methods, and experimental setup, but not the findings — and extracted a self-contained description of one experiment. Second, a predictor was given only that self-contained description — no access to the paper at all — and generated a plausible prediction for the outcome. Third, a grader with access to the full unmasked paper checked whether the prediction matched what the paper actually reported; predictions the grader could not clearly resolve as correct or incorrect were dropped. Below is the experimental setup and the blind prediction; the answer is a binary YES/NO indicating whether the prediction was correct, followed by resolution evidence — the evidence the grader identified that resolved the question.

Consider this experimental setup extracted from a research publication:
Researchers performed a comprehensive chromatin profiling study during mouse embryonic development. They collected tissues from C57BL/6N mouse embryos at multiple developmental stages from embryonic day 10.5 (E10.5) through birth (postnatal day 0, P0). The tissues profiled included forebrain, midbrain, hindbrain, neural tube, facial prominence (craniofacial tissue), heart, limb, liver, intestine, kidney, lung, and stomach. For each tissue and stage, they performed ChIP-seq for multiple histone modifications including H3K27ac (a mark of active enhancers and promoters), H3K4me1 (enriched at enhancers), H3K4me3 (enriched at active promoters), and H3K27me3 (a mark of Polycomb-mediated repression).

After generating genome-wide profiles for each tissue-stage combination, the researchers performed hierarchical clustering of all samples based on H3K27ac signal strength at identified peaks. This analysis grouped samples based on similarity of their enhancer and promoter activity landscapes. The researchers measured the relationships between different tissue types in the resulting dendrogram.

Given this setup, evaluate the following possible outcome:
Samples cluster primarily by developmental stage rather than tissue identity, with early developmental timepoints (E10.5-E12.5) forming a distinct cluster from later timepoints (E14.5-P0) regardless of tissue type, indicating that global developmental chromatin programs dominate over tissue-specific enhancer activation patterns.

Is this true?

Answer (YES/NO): NO